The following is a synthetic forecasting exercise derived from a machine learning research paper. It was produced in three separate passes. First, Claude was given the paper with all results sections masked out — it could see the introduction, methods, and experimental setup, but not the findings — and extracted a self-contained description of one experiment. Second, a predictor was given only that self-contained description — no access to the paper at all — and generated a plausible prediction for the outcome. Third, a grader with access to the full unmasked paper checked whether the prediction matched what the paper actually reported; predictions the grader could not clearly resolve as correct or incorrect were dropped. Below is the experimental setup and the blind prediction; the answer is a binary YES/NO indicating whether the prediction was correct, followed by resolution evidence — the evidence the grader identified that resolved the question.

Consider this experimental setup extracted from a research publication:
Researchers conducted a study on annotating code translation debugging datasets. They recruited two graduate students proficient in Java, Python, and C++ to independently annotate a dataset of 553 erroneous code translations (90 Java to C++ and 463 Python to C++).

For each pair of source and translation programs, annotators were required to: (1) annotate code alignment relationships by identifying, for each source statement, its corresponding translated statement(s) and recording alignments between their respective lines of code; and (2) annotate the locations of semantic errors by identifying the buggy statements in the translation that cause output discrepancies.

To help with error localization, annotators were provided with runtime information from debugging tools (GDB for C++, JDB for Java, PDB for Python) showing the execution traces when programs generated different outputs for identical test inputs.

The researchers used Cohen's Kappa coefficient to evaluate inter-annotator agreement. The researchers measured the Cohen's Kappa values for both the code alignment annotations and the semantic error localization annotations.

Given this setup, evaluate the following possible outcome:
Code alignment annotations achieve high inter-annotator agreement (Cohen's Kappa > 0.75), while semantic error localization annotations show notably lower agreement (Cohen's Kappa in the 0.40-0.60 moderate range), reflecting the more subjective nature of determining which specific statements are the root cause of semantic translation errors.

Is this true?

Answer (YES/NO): NO